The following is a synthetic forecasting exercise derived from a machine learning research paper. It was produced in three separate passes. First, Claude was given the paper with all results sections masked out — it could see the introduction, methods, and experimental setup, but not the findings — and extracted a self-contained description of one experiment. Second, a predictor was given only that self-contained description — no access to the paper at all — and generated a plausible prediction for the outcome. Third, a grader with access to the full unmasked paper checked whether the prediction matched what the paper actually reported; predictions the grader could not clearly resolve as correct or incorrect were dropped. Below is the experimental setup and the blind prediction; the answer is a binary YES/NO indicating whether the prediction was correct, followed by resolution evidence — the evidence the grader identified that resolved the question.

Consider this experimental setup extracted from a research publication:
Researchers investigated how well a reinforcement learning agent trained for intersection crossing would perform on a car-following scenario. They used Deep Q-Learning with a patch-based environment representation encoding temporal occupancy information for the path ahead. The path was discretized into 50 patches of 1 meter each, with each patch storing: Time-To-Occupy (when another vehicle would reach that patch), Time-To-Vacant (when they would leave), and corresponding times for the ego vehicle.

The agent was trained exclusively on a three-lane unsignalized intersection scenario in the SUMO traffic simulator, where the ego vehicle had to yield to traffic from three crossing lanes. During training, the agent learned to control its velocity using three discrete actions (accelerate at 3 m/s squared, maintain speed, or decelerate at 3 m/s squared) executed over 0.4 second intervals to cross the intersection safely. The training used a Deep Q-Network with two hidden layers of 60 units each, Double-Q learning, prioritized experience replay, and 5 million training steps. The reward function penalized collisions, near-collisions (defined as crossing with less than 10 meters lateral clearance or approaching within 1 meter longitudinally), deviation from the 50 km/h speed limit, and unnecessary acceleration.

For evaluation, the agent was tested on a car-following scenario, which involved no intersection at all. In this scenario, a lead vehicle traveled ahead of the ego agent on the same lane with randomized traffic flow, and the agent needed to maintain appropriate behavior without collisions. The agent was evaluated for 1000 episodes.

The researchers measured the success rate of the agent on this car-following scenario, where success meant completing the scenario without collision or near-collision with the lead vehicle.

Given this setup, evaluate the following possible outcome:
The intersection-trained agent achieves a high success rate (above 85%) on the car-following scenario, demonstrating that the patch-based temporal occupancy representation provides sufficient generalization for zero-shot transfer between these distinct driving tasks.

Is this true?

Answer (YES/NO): YES